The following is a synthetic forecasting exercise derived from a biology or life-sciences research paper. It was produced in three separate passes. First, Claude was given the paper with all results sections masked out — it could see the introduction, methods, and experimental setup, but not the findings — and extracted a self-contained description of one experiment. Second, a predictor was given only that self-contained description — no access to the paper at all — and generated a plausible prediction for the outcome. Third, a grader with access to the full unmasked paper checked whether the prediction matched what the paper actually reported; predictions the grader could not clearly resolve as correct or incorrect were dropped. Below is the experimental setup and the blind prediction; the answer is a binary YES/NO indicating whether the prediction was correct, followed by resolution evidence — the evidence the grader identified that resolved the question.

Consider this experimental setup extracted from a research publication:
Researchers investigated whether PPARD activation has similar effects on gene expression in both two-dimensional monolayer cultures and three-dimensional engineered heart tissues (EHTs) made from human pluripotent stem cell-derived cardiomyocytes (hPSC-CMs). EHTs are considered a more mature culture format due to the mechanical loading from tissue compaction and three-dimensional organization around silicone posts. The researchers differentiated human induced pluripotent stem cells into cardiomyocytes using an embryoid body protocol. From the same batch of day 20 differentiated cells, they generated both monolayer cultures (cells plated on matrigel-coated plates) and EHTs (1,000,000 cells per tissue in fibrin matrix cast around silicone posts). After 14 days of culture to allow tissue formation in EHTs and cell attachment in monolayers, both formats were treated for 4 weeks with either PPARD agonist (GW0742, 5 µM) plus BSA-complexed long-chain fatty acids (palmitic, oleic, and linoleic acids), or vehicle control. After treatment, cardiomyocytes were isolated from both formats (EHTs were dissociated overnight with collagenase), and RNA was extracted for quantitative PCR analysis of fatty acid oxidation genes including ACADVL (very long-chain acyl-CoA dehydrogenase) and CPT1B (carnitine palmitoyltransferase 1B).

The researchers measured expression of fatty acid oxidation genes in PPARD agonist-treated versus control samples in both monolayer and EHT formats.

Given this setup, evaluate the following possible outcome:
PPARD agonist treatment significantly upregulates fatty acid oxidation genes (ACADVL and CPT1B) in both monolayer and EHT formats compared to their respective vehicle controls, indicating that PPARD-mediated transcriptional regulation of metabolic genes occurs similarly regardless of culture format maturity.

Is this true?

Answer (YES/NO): NO